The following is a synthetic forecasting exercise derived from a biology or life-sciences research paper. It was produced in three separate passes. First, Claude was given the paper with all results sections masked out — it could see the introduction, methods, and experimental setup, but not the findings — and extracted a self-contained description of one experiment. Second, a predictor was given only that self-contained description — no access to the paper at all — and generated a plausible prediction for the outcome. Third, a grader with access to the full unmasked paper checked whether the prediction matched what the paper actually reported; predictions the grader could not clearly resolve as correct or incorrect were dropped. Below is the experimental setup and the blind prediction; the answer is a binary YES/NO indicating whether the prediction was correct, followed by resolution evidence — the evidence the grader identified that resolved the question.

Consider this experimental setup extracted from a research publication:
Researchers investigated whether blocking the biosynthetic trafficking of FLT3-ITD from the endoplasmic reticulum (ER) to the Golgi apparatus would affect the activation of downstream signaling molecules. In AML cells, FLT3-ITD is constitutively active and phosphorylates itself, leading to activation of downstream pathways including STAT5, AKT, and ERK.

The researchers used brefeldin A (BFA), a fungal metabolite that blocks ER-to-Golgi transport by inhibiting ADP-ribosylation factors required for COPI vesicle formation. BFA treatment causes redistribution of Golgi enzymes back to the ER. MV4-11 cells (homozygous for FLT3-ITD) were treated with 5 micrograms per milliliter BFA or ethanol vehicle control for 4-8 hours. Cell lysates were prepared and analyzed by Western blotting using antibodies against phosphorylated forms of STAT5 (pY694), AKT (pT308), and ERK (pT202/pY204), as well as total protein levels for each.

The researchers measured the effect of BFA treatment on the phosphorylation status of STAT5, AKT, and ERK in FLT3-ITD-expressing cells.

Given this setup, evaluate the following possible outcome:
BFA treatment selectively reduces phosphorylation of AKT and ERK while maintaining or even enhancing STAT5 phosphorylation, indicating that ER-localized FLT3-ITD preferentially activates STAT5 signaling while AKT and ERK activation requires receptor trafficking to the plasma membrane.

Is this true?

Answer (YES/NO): NO